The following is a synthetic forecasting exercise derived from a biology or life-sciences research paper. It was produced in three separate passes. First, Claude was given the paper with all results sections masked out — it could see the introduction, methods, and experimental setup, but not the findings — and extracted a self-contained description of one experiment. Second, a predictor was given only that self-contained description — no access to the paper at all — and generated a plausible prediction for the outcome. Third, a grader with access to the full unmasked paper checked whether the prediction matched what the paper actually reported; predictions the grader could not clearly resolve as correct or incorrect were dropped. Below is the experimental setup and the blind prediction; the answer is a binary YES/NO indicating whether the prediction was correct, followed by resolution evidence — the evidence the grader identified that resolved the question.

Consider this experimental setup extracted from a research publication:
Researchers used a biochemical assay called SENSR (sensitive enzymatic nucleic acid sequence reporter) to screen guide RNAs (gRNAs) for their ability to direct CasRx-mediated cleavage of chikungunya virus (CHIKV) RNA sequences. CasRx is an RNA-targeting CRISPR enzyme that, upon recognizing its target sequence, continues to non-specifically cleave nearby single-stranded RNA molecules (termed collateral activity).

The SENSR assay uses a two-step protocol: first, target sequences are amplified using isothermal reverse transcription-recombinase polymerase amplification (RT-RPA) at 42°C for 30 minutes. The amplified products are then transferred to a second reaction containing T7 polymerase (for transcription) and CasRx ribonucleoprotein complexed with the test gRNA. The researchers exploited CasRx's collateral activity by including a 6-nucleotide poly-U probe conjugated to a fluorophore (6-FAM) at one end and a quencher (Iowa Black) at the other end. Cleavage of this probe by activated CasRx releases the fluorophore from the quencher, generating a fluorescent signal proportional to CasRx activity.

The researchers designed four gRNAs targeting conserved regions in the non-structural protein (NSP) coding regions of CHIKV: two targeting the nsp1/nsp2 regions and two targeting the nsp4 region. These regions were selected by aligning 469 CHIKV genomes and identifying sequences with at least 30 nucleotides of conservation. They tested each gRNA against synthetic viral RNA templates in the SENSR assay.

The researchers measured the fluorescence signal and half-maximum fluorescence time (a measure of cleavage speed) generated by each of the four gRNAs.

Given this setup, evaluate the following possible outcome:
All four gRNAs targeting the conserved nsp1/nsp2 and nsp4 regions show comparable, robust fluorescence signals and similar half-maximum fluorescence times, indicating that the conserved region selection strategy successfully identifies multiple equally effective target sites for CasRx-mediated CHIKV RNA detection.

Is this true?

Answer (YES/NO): NO